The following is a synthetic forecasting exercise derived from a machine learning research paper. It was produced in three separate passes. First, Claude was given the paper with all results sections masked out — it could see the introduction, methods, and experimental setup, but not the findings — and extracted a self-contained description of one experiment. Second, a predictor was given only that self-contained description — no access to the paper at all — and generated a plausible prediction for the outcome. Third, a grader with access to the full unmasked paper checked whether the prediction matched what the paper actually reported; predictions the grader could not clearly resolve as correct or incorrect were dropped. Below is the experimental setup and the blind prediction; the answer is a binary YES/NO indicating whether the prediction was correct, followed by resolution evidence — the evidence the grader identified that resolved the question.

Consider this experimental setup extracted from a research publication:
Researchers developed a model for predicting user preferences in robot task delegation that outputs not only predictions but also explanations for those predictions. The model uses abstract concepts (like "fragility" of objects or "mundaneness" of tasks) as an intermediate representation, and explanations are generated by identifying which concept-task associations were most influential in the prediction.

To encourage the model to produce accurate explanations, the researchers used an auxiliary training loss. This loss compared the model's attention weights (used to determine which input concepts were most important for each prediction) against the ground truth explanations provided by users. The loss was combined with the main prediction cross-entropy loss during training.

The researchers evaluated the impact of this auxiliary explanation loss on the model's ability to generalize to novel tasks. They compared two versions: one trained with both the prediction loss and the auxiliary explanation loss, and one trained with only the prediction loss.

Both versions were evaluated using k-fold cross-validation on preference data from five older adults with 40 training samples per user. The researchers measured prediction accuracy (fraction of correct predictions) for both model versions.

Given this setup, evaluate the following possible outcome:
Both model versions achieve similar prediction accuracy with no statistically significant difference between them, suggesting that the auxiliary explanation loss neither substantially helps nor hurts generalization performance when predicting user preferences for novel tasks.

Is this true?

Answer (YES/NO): NO